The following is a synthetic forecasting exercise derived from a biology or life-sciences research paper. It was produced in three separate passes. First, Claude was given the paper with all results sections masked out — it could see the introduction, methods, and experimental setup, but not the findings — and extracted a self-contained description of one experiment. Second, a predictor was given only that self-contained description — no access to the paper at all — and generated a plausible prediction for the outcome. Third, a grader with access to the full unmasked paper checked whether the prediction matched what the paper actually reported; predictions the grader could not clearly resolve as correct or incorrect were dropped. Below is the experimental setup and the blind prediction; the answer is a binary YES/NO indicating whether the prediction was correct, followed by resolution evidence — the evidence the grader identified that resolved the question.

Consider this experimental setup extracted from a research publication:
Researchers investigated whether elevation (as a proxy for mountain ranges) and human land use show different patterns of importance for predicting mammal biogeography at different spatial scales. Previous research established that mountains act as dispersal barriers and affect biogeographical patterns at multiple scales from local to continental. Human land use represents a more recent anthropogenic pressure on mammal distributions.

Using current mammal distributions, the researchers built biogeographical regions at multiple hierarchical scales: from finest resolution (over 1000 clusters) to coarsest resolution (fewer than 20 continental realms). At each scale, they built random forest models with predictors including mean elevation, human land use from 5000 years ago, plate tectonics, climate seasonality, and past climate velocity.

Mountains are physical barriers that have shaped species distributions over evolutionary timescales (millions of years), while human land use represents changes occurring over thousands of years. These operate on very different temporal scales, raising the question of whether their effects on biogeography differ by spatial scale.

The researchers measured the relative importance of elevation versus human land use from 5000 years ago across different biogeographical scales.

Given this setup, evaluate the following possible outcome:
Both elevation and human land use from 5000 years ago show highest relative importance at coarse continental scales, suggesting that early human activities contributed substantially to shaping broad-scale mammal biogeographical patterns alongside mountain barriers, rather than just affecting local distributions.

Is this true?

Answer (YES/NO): NO